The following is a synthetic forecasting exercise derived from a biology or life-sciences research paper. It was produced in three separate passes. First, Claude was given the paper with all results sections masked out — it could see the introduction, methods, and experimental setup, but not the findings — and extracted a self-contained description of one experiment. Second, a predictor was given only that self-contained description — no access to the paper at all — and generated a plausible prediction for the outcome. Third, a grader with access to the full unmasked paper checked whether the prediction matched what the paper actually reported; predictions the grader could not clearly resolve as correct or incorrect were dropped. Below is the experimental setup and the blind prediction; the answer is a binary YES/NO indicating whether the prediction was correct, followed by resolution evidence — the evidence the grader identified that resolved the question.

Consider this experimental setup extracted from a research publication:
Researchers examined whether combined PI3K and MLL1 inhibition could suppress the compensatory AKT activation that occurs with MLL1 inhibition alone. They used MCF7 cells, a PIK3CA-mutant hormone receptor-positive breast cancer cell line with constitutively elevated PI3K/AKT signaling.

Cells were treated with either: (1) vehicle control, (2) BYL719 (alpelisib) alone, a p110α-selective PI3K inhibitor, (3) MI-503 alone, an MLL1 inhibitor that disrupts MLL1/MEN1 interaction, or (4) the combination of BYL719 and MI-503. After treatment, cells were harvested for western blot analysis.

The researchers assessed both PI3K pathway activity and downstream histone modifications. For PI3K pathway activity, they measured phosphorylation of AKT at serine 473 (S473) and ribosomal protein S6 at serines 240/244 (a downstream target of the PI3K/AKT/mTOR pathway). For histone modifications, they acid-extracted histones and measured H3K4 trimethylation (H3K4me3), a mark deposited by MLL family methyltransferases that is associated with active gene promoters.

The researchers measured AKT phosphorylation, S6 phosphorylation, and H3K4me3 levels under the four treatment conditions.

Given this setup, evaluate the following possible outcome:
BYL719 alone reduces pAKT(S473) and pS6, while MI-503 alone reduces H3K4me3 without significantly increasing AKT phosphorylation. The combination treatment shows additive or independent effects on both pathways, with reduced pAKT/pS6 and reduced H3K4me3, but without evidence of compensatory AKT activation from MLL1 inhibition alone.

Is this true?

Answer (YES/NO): NO